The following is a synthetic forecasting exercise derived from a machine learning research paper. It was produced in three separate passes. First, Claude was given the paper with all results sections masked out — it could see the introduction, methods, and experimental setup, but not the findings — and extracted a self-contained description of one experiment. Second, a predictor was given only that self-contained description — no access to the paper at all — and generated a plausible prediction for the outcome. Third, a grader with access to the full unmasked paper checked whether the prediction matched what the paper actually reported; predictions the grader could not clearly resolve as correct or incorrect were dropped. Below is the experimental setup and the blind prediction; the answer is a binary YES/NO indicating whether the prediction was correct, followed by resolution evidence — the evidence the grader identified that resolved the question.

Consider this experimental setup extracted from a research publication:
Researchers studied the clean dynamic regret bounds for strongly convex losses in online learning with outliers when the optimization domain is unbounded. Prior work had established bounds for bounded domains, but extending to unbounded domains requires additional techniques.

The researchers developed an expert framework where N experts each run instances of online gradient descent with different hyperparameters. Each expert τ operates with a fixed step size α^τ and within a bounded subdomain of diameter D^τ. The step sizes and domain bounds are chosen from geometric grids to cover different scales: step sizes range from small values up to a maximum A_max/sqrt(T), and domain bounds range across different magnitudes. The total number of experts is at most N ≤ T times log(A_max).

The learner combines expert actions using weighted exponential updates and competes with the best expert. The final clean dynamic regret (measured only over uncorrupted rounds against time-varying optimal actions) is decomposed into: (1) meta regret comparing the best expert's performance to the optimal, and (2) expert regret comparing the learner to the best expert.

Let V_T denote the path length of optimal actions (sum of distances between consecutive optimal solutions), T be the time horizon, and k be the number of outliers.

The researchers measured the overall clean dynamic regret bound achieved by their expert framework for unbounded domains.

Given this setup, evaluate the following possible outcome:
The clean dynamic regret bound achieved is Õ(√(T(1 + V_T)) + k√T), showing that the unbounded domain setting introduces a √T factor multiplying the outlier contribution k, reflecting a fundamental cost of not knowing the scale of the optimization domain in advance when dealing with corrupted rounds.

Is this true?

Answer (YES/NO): NO